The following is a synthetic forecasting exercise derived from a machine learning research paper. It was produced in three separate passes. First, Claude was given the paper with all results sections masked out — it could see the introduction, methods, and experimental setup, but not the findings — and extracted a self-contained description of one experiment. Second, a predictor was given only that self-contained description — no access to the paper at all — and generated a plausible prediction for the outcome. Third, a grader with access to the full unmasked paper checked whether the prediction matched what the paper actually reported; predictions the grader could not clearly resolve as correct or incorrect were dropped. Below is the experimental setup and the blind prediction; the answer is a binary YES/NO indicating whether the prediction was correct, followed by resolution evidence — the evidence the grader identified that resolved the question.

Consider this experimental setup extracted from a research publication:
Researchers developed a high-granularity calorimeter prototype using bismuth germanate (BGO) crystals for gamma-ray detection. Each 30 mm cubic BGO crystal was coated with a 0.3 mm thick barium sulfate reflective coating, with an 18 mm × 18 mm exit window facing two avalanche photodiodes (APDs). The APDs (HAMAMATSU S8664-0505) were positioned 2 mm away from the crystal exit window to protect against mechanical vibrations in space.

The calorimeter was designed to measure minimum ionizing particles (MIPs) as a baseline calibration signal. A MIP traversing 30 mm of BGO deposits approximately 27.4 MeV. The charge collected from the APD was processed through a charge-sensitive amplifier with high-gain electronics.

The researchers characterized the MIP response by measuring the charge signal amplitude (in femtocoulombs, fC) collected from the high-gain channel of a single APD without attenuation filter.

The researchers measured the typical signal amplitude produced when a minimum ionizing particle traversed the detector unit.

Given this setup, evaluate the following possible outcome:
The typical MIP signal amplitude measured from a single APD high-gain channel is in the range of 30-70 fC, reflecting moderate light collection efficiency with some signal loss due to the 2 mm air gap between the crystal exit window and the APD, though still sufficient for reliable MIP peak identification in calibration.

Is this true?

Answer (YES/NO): NO